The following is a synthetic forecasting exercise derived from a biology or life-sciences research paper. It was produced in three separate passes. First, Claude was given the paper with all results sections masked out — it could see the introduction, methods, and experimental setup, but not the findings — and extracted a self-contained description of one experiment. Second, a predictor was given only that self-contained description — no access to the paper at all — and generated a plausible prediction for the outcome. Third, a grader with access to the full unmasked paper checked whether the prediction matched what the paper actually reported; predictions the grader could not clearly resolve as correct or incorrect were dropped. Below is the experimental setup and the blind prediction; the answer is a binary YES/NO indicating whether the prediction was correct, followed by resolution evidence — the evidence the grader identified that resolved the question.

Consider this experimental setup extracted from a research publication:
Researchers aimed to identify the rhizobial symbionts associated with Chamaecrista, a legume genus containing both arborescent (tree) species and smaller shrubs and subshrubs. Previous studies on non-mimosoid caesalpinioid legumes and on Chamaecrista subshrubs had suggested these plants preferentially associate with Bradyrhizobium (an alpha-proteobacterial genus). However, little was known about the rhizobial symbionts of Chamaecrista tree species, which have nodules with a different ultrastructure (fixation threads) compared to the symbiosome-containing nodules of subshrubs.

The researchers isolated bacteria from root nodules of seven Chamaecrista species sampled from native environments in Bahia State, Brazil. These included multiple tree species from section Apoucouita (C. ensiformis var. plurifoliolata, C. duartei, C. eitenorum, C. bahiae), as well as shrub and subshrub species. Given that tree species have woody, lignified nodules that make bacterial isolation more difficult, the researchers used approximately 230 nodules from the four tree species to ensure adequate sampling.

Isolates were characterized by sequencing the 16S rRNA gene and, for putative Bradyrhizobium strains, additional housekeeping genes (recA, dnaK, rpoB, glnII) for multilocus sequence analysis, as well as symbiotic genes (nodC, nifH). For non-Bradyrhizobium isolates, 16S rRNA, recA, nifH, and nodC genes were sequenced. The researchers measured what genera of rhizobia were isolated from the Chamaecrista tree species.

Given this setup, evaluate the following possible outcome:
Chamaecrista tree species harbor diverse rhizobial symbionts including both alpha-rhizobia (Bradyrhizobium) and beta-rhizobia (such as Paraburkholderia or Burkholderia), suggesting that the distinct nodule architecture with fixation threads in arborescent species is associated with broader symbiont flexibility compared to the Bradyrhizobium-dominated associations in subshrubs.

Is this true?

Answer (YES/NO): NO